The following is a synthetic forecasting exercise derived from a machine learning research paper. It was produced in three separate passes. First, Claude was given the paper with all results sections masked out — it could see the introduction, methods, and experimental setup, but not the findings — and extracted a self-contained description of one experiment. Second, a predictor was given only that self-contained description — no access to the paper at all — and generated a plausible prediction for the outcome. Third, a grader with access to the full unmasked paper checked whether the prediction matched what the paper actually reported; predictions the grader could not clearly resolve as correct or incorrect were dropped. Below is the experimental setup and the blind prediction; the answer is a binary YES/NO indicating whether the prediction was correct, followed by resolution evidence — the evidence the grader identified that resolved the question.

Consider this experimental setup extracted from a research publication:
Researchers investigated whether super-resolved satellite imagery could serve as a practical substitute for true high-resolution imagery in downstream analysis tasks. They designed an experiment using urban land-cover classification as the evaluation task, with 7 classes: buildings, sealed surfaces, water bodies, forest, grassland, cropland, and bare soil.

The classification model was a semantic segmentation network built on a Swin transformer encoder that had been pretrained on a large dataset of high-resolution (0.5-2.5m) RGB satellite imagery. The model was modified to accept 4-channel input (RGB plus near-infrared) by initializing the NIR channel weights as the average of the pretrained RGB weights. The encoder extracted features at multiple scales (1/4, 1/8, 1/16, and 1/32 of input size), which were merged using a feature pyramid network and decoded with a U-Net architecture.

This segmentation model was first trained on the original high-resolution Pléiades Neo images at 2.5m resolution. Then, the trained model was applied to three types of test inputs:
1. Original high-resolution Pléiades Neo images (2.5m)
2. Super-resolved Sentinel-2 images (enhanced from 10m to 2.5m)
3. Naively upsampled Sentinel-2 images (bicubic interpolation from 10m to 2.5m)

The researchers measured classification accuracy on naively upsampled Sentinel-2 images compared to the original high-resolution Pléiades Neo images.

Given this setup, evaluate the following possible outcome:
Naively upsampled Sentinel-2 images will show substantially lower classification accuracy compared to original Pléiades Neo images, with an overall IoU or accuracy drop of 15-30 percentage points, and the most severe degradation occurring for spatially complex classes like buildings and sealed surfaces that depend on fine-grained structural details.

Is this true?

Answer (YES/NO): NO